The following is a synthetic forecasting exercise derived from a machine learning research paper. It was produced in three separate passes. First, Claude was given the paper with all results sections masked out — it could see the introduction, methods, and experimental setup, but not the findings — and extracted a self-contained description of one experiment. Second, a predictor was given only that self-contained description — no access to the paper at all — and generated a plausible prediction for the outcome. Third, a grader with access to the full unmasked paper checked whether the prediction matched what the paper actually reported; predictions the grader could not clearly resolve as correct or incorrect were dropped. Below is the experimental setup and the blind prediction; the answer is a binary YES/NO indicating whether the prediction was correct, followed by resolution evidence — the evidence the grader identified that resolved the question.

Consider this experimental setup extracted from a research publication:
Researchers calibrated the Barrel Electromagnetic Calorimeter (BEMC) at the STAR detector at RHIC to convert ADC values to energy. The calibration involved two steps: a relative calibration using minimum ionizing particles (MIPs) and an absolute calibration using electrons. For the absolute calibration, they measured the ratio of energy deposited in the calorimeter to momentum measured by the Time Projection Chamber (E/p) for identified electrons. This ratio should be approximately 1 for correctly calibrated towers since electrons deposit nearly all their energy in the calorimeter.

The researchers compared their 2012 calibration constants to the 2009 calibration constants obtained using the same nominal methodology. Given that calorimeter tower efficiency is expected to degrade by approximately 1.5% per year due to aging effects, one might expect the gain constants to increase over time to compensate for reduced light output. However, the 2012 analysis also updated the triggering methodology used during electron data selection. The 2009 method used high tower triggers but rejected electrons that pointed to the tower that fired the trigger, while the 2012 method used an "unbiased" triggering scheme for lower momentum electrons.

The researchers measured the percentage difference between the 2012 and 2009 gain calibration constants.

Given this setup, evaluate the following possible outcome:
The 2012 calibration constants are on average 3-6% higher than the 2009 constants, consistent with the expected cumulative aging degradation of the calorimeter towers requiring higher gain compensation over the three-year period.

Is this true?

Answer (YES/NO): NO